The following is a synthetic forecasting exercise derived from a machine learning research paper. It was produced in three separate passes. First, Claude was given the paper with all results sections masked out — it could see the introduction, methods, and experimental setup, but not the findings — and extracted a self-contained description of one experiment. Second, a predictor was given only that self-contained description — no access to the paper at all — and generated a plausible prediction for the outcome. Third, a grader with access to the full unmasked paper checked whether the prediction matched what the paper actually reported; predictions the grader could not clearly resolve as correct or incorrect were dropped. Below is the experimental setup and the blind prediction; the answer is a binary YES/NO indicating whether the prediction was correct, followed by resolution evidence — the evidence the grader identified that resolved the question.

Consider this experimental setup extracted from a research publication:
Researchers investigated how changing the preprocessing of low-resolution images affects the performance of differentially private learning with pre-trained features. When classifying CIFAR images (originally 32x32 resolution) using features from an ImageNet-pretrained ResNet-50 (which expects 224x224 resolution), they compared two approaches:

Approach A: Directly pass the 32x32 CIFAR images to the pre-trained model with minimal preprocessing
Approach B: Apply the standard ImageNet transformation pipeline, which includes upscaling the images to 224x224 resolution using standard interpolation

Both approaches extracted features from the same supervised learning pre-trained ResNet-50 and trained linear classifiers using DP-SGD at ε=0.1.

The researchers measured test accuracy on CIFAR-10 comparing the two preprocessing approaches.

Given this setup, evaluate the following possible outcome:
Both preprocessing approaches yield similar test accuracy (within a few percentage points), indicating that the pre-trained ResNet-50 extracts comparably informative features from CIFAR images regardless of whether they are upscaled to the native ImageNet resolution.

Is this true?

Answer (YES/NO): NO